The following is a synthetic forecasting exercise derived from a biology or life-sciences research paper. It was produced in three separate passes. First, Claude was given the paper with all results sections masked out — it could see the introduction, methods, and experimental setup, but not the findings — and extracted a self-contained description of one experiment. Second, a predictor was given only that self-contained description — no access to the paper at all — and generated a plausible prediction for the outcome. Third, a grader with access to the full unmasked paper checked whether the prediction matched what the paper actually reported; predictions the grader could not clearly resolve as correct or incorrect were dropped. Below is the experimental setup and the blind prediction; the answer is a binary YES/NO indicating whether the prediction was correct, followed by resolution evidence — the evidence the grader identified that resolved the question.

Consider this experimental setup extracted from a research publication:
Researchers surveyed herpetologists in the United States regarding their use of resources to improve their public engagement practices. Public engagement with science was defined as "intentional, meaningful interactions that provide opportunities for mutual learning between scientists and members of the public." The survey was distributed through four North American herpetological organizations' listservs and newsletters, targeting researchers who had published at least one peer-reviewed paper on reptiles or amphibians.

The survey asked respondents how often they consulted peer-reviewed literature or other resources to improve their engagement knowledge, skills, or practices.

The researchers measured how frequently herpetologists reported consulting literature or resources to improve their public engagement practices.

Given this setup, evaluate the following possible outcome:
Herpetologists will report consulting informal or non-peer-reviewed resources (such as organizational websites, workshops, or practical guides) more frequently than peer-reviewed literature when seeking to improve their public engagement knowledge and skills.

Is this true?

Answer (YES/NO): YES